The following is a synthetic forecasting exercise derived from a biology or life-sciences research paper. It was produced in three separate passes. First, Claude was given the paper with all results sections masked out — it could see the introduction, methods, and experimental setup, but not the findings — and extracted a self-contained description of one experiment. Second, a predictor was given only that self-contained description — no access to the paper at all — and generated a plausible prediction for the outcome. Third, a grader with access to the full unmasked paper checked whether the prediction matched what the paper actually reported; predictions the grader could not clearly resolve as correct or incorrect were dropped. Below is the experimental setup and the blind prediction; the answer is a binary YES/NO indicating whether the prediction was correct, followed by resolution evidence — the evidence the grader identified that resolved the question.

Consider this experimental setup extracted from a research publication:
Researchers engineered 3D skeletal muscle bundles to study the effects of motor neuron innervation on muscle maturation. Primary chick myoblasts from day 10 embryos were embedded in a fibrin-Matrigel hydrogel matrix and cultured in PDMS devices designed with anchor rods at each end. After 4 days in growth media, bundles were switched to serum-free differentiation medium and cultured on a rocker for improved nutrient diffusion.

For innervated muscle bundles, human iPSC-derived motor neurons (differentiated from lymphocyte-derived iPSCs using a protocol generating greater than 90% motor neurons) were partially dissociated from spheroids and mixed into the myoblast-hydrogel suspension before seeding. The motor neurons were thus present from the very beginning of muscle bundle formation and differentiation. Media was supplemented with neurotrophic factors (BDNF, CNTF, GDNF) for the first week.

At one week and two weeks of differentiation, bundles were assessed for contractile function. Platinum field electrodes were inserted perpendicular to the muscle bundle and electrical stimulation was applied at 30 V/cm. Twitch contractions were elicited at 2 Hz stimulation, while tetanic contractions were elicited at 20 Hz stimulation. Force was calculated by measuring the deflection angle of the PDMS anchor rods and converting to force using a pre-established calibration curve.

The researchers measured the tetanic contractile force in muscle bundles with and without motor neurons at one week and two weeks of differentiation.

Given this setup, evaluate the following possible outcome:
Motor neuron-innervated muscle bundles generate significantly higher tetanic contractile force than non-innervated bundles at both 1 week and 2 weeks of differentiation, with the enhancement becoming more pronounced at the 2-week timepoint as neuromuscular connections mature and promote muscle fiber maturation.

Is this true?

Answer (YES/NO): NO